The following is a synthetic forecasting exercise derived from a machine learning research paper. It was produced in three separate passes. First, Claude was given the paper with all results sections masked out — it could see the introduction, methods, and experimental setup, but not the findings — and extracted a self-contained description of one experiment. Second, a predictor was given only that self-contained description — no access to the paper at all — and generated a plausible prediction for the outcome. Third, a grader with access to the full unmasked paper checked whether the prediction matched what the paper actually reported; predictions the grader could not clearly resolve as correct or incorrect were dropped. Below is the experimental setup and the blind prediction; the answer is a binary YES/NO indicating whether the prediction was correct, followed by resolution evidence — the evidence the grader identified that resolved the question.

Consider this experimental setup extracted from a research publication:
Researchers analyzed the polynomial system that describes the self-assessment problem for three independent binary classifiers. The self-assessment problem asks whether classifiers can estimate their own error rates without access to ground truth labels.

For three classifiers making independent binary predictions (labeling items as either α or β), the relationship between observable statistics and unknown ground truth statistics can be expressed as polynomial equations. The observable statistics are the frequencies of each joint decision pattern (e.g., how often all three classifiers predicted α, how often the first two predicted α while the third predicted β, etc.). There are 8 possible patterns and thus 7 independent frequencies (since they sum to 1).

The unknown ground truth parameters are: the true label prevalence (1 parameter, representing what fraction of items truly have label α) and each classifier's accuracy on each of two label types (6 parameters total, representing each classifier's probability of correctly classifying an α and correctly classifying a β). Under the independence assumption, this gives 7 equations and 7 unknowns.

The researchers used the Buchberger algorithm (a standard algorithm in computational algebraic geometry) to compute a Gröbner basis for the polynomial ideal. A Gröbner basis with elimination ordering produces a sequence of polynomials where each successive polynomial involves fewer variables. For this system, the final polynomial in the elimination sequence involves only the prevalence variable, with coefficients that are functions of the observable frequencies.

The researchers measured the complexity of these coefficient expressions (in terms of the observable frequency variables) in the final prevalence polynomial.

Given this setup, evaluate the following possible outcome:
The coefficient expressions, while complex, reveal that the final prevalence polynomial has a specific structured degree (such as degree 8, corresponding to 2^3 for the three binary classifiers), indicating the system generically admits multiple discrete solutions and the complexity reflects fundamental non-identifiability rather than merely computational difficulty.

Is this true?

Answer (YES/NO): NO